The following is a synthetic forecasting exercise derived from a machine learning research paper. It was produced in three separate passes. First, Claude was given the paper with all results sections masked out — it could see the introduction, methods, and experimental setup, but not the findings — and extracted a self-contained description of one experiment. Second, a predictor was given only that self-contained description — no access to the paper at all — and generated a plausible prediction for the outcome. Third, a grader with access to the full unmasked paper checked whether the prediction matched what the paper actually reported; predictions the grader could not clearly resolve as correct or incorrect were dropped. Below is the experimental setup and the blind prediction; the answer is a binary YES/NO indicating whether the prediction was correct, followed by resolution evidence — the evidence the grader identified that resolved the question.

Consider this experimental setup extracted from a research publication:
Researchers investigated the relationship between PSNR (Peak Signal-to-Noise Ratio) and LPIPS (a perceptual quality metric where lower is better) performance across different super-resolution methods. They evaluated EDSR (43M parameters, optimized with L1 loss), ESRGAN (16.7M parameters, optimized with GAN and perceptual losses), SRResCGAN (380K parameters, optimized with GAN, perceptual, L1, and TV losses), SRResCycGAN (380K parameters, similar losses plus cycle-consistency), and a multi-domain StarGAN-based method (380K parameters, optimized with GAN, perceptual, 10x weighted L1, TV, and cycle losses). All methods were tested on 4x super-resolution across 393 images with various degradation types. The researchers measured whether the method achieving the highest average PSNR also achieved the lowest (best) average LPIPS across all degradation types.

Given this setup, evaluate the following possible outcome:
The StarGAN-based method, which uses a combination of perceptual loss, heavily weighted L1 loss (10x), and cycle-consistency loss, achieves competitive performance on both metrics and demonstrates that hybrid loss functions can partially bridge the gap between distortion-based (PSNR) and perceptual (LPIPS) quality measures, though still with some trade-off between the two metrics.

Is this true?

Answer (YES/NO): NO